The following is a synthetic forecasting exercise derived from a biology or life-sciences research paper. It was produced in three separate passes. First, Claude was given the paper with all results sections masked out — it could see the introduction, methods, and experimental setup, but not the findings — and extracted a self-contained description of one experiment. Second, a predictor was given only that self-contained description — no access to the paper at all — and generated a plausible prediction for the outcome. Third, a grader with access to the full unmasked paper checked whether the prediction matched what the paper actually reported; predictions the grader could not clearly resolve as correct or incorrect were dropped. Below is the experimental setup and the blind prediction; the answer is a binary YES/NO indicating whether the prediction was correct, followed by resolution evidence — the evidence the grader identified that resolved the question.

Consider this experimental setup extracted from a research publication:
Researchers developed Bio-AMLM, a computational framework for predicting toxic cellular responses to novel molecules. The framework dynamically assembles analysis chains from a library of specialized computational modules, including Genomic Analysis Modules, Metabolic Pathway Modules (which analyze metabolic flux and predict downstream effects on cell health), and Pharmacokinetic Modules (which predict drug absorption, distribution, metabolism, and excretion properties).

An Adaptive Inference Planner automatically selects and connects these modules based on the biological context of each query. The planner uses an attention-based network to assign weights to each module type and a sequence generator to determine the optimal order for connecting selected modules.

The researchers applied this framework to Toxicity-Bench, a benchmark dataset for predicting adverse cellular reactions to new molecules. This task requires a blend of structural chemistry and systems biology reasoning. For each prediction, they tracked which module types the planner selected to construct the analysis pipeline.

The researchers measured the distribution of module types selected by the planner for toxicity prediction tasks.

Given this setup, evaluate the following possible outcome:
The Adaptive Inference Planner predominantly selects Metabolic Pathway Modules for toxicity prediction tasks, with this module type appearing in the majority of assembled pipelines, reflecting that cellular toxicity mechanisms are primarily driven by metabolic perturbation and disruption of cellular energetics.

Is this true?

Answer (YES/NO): NO